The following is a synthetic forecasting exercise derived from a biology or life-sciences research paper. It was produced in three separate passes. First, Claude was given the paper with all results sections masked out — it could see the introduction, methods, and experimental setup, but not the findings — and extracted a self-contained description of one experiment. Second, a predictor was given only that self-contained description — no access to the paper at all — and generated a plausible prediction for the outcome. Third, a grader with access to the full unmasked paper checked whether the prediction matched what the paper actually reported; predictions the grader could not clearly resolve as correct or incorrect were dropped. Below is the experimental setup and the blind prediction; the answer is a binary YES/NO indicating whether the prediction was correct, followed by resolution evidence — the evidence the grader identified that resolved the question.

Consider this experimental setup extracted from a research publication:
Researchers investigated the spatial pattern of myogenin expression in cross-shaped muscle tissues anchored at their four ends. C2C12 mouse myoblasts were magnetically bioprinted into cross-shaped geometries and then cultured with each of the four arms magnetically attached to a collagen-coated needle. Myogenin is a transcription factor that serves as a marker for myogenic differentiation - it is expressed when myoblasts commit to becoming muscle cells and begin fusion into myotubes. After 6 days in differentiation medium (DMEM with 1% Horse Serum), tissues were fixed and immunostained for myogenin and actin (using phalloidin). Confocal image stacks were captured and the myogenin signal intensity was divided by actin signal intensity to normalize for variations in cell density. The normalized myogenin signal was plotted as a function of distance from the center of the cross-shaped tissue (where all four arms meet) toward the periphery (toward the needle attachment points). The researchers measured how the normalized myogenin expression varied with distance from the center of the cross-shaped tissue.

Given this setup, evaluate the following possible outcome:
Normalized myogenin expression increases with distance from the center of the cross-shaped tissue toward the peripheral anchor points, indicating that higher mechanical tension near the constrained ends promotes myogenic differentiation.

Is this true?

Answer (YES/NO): YES